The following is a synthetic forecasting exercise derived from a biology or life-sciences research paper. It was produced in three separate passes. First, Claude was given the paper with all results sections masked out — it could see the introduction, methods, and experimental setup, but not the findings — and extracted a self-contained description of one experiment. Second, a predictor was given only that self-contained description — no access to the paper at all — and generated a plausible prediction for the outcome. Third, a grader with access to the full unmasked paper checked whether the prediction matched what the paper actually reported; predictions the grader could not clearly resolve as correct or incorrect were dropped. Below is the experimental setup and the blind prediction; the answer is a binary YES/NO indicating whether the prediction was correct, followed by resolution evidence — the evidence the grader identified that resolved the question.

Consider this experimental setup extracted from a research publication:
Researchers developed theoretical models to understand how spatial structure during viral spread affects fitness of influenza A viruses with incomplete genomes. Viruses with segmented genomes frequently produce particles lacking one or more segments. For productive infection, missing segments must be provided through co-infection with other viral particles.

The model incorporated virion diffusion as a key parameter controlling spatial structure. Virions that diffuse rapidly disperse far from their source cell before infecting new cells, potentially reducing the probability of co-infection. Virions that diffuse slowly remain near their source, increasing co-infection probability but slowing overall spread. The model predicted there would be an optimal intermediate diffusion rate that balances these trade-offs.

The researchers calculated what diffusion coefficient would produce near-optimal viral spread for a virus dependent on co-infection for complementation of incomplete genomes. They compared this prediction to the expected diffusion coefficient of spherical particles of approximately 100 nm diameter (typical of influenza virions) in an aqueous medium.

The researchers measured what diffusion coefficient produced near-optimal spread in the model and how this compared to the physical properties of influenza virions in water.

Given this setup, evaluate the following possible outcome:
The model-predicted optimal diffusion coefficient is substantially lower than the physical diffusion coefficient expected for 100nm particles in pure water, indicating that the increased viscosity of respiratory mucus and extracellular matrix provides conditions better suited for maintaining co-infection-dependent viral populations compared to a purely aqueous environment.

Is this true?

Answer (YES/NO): NO